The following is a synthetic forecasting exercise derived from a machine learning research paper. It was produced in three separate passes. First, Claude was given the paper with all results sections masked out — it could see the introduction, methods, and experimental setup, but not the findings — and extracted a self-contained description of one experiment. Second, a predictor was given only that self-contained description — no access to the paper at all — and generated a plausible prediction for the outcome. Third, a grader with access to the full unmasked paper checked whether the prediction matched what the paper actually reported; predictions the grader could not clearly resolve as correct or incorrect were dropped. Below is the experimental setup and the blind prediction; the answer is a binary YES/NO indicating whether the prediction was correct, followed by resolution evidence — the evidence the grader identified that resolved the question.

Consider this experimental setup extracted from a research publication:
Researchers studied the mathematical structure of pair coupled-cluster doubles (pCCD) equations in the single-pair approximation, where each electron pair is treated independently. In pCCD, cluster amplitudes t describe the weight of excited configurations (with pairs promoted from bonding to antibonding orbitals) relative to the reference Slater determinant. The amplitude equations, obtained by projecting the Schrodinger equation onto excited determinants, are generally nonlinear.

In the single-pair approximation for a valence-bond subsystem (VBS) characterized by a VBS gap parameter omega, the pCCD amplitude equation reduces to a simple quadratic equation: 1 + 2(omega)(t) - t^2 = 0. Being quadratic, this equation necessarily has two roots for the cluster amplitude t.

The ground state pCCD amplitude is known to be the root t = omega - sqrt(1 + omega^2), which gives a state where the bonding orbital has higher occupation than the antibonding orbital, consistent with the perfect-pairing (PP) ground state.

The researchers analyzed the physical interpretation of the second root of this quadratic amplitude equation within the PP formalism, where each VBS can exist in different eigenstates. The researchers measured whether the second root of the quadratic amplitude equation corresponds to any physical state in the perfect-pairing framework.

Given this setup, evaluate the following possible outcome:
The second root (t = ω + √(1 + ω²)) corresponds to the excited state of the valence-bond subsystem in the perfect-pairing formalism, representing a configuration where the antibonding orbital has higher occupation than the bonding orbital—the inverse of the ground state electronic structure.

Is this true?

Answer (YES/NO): YES